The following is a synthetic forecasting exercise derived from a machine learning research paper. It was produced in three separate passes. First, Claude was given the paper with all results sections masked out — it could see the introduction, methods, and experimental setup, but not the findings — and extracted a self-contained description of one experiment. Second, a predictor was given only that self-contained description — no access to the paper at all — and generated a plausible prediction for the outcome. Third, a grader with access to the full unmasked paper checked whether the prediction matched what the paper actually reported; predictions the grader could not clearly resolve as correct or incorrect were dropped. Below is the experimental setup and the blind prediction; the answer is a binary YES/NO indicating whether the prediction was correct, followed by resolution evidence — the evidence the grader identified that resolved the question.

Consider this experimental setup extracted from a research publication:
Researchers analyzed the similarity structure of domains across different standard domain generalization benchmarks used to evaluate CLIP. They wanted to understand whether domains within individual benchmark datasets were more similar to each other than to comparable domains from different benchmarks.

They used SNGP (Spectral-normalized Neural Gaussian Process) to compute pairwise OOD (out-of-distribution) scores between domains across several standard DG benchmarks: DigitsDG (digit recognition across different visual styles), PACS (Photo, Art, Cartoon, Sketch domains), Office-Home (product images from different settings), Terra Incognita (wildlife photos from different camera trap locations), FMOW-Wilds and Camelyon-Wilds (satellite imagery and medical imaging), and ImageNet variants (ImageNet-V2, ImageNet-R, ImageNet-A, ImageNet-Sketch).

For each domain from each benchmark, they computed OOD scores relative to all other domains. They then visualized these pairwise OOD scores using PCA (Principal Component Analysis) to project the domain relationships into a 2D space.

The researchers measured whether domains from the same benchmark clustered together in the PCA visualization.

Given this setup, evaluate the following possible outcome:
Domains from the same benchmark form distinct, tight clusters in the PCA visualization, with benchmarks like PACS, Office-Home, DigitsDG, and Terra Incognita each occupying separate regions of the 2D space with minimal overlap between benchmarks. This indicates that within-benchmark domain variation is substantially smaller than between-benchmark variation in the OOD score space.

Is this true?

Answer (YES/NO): YES